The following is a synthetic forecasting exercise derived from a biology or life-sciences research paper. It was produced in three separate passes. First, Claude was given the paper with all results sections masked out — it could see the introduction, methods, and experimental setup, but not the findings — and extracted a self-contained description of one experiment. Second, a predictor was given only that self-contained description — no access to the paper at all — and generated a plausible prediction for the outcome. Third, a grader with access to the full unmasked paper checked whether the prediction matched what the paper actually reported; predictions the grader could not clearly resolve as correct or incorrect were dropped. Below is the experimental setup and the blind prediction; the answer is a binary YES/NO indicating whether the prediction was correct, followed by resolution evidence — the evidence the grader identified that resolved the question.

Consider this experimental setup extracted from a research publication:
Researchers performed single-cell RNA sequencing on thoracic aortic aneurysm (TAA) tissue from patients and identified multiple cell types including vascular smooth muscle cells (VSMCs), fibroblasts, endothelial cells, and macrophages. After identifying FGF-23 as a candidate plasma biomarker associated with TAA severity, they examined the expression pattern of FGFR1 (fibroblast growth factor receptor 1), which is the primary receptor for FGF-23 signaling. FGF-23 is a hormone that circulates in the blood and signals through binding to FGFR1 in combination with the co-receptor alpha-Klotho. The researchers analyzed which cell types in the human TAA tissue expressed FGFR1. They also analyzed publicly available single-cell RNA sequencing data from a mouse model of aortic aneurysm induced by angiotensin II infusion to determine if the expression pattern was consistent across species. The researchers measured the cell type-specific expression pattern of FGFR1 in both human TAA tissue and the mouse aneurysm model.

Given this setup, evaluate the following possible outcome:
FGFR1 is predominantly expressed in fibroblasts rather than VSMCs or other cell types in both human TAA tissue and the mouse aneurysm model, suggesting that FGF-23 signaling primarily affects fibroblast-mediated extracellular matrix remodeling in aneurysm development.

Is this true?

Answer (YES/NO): NO